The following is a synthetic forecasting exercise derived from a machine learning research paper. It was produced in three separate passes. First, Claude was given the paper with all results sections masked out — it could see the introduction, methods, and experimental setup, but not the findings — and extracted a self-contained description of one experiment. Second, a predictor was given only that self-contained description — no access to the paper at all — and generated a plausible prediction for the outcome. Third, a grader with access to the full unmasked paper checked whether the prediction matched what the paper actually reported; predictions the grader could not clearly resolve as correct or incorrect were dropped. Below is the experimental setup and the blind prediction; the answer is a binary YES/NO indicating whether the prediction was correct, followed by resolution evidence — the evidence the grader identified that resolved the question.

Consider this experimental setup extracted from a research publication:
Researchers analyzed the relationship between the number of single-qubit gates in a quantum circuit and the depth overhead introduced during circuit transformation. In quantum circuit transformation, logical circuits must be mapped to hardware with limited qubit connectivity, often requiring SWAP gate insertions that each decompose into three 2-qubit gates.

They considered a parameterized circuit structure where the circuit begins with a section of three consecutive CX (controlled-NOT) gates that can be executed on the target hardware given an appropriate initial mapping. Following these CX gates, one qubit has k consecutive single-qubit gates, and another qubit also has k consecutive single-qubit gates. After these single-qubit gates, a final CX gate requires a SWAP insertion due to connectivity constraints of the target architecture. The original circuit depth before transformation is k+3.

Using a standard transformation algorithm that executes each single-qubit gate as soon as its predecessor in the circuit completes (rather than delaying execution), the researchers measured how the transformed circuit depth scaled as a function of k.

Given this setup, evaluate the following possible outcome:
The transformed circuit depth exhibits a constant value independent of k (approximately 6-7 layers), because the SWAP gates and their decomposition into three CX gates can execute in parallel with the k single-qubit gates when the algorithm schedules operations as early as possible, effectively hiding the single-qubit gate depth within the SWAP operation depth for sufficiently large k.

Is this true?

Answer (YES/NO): NO